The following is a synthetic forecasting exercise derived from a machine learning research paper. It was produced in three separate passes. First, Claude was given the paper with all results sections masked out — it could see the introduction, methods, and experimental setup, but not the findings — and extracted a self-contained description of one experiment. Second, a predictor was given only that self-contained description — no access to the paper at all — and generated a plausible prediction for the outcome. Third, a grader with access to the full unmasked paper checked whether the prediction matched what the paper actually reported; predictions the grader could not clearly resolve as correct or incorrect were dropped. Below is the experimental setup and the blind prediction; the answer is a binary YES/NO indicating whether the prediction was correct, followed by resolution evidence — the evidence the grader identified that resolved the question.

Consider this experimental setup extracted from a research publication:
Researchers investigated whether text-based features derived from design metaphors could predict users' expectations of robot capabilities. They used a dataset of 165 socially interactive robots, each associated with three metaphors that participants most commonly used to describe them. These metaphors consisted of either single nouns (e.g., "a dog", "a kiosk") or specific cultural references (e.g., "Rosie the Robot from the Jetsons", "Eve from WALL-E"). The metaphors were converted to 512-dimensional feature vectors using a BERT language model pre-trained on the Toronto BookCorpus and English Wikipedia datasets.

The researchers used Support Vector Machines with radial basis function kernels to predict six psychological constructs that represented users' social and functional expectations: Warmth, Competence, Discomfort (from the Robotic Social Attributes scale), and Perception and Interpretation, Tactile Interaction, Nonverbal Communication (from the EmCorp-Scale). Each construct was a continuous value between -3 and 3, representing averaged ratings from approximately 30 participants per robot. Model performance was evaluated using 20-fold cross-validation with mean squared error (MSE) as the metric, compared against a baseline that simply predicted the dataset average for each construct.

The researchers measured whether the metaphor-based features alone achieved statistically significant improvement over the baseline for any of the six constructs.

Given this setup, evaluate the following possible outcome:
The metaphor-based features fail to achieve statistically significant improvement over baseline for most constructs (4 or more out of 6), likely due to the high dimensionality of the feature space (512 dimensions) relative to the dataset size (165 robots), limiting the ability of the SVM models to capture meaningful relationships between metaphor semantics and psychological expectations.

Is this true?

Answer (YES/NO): NO